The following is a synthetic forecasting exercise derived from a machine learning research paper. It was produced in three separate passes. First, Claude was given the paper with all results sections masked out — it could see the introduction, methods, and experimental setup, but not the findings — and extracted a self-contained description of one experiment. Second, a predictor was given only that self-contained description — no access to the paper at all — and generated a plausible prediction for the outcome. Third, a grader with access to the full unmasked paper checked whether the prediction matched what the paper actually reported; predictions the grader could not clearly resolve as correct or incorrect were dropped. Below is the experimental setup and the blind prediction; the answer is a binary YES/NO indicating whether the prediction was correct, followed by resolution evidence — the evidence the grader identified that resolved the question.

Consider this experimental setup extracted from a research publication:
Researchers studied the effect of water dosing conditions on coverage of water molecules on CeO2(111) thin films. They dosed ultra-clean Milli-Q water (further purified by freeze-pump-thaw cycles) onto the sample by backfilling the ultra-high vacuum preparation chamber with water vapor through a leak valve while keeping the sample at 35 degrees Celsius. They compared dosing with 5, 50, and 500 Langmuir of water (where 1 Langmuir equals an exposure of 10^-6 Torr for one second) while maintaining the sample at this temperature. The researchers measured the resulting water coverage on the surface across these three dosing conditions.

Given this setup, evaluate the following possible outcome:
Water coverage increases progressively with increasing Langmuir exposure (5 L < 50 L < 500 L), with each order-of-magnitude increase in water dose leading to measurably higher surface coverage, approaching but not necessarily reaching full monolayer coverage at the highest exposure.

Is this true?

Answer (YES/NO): NO